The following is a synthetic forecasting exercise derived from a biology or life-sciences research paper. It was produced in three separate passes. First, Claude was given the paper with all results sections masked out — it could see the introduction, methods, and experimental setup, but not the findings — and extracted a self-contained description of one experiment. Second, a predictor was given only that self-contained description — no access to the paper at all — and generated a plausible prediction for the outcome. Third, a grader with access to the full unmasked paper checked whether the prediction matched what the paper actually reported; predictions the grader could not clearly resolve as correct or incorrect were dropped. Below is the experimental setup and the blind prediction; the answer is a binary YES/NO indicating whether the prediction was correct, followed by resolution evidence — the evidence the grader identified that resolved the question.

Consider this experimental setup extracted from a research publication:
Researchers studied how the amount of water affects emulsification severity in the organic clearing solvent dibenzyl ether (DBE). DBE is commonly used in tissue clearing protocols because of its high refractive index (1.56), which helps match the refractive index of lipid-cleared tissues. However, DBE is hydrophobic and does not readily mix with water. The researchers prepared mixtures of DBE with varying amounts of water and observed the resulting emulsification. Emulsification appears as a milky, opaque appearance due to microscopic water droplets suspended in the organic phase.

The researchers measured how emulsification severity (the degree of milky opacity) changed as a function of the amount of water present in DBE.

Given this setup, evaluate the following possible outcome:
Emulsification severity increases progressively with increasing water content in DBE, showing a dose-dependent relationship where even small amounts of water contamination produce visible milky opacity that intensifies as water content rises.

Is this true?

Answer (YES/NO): NO